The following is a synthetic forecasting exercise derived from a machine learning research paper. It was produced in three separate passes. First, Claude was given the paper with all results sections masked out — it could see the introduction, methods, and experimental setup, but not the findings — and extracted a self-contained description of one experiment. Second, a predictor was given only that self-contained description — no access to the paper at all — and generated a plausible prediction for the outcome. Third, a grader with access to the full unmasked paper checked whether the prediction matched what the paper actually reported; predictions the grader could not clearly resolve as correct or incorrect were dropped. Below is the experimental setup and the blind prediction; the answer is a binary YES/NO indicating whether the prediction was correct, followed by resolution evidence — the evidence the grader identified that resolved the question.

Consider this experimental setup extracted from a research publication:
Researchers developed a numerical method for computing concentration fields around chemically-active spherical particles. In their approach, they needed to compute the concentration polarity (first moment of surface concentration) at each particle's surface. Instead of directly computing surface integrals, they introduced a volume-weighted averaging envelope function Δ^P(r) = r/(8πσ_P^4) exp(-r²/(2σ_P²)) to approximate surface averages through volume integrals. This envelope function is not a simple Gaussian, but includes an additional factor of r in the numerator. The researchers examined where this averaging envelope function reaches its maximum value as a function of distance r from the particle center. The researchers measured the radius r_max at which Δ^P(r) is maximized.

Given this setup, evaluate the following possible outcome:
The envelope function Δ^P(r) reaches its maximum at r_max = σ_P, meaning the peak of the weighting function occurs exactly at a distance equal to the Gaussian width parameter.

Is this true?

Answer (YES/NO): YES